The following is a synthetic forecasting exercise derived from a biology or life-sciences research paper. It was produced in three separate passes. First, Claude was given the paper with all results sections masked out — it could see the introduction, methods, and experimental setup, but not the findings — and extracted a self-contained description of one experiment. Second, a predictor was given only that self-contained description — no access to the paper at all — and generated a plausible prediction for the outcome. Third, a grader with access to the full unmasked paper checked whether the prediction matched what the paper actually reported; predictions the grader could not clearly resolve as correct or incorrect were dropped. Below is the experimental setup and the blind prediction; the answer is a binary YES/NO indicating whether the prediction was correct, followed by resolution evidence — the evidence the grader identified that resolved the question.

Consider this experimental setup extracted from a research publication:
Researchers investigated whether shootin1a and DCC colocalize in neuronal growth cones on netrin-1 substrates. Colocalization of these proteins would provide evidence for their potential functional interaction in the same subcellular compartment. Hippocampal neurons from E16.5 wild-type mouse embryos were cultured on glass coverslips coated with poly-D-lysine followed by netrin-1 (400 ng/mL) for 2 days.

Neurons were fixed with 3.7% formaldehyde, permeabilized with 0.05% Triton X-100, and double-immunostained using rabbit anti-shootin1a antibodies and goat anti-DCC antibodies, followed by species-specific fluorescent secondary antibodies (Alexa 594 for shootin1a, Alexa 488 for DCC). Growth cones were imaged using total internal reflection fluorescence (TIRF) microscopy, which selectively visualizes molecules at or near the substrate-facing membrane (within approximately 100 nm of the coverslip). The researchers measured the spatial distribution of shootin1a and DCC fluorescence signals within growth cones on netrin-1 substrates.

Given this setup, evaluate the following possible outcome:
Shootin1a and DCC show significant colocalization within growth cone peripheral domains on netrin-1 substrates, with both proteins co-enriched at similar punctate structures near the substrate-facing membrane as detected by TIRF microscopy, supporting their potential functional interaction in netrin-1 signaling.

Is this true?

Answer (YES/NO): YES